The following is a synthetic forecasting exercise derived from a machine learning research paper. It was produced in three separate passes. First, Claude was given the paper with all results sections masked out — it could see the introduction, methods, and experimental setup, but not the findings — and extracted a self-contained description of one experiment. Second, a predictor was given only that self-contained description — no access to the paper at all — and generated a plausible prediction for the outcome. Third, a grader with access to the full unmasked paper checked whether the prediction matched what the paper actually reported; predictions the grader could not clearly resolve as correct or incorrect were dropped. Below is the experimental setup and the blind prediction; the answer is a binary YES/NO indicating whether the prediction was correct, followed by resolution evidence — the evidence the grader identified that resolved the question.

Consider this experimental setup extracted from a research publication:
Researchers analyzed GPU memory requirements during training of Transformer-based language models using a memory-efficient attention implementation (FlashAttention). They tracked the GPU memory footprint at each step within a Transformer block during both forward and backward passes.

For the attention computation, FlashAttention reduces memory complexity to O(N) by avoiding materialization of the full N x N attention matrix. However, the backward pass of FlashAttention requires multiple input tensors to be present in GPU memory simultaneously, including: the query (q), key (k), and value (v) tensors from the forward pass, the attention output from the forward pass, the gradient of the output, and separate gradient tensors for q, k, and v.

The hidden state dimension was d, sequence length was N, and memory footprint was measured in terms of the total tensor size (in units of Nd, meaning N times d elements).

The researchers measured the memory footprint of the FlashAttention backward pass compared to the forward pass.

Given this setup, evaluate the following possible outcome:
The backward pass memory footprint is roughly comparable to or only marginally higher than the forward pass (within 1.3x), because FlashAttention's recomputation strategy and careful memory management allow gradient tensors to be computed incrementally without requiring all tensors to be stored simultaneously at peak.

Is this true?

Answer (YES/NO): NO